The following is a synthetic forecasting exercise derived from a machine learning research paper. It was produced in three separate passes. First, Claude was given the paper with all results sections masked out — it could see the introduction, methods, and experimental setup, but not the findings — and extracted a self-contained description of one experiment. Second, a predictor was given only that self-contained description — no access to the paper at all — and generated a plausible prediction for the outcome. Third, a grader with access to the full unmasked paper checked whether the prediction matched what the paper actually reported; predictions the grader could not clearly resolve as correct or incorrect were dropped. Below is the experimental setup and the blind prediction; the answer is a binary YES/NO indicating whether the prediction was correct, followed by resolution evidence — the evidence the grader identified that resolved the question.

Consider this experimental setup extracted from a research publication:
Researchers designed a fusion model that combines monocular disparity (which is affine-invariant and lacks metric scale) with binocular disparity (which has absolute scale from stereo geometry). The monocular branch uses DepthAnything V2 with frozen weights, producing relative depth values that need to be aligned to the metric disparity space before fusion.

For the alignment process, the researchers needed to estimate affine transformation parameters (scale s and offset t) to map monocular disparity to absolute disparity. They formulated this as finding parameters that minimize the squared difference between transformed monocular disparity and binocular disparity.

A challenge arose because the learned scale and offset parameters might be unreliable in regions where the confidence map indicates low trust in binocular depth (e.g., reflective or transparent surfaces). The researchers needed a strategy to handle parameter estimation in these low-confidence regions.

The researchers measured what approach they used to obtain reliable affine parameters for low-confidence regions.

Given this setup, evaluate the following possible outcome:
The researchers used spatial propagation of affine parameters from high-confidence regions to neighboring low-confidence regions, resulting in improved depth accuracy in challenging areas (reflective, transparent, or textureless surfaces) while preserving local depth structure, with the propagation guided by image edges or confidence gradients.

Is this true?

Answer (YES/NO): NO